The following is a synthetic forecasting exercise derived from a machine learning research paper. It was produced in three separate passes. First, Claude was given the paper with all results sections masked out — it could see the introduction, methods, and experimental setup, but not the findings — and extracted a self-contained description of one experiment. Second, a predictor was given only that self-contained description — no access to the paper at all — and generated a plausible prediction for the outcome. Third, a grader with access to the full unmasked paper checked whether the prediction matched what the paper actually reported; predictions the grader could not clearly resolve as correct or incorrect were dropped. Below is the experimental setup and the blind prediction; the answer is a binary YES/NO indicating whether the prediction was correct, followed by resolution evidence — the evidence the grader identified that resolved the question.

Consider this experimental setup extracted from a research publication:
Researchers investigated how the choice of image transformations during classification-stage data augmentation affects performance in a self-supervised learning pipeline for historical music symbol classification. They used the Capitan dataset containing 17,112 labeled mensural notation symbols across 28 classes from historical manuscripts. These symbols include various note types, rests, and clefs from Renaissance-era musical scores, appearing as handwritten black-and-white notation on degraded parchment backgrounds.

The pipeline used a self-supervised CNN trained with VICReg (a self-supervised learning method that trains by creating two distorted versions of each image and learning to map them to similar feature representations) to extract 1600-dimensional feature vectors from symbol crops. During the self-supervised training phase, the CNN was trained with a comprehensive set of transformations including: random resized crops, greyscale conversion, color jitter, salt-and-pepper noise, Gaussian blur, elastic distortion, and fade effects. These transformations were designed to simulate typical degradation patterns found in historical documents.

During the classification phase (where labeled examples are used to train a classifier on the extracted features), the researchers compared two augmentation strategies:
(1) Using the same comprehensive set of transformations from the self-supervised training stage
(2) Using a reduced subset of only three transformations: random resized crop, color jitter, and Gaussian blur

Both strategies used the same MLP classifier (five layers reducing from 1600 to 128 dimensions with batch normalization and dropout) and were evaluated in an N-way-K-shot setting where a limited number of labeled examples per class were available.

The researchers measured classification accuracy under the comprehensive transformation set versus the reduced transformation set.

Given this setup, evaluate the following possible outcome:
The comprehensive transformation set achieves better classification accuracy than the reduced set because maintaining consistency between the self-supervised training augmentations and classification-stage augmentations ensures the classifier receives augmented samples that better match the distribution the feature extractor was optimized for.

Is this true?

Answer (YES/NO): NO